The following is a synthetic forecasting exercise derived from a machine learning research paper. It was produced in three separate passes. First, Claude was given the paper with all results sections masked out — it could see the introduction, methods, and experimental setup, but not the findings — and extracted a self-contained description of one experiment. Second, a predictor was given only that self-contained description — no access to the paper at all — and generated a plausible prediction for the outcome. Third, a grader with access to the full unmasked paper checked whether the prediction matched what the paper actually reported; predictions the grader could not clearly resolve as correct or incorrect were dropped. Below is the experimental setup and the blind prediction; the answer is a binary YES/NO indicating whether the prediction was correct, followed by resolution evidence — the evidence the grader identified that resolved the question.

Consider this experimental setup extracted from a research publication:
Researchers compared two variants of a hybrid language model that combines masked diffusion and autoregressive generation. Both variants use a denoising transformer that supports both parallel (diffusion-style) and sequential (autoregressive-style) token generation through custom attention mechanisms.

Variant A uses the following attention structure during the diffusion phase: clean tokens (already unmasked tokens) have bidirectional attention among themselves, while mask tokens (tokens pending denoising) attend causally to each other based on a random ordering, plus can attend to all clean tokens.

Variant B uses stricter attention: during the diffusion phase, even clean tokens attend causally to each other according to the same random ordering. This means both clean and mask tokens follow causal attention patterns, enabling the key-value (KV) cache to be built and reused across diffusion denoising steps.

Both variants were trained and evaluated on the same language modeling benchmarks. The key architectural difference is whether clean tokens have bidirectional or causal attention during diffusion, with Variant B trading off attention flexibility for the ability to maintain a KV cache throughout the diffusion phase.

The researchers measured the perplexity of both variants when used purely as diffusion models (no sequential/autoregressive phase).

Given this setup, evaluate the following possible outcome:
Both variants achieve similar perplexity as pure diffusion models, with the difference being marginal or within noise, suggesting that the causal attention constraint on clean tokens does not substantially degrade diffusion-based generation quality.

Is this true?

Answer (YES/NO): NO